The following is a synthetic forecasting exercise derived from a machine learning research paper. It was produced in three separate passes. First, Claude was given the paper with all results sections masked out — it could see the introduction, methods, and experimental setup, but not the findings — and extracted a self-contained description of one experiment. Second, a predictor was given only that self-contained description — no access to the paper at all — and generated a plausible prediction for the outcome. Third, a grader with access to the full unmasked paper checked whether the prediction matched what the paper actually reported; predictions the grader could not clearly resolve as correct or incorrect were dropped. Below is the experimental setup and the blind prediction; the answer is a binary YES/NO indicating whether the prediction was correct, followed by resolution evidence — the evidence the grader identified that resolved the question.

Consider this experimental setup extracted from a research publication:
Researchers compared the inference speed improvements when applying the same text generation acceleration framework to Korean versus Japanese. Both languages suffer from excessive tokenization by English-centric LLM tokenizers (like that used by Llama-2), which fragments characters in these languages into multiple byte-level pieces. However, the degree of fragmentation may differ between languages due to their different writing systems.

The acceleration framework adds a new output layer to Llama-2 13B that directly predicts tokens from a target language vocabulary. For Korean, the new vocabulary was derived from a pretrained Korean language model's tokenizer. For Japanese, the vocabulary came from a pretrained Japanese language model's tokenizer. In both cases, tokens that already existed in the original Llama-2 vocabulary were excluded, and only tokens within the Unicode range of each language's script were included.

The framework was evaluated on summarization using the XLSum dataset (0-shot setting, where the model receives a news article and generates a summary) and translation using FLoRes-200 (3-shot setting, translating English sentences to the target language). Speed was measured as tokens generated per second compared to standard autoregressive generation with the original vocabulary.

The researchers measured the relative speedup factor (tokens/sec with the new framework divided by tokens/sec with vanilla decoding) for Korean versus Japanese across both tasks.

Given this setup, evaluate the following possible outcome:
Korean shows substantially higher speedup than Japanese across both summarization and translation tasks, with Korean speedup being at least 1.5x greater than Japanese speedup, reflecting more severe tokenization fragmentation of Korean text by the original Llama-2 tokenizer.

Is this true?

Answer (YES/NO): NO